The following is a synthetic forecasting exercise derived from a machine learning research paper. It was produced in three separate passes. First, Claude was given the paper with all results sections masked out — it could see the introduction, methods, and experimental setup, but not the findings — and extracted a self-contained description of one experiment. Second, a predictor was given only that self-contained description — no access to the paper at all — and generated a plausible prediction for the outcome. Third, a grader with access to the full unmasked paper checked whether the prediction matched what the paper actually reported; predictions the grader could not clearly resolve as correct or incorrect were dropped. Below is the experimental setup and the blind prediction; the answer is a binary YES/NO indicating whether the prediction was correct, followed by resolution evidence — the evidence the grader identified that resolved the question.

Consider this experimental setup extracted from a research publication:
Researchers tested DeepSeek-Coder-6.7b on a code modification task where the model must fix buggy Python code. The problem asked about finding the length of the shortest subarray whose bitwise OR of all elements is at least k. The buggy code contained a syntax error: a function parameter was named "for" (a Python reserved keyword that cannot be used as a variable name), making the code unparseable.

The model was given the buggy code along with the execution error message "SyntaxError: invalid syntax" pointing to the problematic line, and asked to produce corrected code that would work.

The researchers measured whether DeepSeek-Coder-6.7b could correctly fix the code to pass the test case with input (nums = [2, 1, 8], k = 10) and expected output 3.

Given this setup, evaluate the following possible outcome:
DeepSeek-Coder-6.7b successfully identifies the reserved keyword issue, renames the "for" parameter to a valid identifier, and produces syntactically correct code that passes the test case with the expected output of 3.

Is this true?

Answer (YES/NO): YES